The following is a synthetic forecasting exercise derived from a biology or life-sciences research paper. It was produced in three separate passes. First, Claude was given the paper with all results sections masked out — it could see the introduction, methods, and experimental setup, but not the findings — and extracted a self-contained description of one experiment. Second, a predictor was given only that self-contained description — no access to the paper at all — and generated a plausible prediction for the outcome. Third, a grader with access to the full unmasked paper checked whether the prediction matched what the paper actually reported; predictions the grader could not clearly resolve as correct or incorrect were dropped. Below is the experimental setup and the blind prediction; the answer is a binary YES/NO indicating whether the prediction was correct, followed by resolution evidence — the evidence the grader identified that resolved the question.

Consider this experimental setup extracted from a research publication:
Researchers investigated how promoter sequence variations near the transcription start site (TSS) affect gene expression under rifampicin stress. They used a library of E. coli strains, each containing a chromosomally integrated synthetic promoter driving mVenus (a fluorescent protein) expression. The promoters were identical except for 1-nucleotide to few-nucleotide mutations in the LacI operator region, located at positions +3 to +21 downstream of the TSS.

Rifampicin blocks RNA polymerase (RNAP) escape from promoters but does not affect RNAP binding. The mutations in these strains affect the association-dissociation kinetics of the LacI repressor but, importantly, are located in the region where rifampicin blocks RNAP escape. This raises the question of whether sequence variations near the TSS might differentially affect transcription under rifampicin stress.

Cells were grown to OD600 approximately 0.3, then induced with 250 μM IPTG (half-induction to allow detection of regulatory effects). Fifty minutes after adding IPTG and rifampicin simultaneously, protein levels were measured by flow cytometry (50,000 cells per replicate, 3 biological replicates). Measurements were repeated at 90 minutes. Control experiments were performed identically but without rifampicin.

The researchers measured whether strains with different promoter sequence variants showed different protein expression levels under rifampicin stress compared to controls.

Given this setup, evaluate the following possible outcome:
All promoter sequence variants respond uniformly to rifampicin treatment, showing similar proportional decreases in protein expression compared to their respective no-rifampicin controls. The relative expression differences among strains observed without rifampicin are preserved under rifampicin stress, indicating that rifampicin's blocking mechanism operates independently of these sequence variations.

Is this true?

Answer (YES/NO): NO